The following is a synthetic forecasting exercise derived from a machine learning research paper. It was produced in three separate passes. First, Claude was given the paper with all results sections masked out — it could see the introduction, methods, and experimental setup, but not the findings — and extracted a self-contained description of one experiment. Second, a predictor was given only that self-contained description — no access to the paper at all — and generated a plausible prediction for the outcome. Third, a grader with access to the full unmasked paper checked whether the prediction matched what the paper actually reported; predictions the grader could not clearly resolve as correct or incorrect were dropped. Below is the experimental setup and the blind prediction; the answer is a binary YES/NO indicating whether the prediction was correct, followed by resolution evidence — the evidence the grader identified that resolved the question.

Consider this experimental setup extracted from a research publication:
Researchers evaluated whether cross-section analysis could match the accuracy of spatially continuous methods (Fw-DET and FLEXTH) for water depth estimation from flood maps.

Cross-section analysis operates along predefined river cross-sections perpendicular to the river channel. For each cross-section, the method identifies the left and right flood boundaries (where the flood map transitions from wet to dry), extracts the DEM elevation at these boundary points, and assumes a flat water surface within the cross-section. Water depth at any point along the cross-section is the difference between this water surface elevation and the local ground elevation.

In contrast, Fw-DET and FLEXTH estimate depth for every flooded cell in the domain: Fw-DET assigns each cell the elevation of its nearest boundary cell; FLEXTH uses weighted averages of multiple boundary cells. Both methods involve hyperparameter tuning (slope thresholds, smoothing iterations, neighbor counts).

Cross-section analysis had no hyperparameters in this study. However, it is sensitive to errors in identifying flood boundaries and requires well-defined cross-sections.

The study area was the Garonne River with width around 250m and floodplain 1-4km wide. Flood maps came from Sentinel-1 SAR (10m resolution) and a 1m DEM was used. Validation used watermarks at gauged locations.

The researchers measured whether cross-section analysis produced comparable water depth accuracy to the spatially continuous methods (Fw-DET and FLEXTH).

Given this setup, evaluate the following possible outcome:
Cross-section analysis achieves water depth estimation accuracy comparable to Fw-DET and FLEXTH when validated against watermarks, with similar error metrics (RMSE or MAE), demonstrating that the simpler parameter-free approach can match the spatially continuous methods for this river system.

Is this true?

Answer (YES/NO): NO